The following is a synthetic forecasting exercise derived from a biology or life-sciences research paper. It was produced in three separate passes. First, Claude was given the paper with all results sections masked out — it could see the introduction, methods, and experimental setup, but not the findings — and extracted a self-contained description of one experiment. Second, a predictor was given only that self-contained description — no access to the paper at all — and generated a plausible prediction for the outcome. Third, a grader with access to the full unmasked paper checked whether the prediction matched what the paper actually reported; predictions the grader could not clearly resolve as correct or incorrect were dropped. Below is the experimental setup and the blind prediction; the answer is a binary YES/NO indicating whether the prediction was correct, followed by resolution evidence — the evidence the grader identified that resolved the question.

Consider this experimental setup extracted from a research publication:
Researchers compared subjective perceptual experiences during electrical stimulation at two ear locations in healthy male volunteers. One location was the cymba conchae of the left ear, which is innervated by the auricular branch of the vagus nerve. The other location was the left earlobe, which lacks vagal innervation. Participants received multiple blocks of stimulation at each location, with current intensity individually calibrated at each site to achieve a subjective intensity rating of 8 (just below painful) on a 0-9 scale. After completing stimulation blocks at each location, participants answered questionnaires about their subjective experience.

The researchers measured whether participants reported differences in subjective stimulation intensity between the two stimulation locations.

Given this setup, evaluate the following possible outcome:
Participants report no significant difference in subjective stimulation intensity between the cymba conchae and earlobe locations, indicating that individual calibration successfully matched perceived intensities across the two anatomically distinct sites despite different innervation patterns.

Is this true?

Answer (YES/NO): YES